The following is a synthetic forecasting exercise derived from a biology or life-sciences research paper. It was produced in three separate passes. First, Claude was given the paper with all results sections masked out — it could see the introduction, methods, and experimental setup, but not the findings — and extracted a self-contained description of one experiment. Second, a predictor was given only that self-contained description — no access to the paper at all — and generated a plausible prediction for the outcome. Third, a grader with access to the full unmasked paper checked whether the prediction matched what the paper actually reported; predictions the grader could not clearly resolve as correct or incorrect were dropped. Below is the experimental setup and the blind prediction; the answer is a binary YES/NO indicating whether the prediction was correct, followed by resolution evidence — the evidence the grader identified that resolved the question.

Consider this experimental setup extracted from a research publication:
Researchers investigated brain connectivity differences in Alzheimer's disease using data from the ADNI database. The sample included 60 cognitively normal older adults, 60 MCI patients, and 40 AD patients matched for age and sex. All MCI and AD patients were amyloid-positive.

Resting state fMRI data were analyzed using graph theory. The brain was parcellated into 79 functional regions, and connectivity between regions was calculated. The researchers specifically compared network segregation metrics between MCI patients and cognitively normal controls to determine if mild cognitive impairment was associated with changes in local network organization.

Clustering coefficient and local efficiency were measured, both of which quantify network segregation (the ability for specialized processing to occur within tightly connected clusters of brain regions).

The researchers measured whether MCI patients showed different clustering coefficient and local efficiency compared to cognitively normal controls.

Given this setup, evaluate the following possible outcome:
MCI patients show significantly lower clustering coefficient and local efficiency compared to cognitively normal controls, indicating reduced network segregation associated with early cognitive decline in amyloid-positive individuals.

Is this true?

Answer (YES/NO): NO